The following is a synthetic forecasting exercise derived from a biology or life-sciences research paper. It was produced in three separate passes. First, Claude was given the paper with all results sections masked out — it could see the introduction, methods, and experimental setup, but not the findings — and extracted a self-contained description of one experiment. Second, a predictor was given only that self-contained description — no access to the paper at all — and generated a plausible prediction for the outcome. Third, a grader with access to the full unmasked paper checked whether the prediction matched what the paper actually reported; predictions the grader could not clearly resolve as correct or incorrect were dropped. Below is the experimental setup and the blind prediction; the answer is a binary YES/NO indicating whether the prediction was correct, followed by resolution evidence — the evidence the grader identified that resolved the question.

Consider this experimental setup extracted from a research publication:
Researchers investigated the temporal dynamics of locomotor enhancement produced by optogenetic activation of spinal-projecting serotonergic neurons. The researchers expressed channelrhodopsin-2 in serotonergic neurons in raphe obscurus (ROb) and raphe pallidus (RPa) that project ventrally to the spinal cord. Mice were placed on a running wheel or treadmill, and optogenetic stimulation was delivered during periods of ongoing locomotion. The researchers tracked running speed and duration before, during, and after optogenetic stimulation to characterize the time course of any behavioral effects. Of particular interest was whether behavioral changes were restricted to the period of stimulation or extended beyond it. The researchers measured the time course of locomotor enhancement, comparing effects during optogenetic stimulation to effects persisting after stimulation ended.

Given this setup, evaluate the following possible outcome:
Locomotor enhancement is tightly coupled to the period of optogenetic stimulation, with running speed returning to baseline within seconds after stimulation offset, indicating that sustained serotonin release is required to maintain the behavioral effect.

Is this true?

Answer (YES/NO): NO